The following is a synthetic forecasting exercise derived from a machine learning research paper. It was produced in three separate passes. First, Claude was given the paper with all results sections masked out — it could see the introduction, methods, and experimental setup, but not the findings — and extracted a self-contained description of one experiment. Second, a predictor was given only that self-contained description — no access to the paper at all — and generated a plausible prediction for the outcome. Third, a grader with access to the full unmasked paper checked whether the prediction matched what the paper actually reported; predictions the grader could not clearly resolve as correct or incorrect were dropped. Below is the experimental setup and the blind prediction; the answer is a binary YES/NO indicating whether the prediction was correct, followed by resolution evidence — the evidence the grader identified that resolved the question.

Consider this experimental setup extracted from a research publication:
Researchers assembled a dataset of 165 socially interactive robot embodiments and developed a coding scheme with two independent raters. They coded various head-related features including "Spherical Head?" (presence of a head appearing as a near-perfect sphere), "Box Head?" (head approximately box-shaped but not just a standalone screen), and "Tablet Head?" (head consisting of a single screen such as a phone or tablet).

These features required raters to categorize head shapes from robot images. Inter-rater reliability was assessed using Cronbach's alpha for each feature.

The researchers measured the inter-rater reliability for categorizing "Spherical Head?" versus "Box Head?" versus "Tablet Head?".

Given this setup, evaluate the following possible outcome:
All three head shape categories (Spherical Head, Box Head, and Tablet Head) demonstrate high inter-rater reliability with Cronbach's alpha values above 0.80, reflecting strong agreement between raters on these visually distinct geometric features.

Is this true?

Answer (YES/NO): YES